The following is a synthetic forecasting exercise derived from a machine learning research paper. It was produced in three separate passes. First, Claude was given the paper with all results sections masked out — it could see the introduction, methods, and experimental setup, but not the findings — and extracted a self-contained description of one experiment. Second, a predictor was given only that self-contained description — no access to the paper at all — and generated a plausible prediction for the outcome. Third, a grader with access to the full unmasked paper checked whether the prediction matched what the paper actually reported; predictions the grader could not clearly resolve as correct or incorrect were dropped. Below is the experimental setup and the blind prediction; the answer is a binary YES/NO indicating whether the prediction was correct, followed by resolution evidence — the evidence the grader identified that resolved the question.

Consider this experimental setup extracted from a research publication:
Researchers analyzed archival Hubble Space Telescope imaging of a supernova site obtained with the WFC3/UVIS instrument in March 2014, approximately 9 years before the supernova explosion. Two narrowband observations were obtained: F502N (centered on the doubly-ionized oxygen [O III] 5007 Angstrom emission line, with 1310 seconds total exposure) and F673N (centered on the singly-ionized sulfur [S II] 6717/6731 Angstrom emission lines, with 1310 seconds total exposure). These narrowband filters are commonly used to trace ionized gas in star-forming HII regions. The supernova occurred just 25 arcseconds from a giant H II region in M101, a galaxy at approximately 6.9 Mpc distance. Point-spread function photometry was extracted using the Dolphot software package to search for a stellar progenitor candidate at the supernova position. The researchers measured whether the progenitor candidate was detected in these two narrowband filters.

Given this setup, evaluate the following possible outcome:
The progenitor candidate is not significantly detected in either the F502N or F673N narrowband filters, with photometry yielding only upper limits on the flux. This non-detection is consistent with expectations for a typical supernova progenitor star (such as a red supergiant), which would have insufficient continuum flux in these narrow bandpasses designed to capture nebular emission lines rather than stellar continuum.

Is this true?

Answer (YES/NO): NO